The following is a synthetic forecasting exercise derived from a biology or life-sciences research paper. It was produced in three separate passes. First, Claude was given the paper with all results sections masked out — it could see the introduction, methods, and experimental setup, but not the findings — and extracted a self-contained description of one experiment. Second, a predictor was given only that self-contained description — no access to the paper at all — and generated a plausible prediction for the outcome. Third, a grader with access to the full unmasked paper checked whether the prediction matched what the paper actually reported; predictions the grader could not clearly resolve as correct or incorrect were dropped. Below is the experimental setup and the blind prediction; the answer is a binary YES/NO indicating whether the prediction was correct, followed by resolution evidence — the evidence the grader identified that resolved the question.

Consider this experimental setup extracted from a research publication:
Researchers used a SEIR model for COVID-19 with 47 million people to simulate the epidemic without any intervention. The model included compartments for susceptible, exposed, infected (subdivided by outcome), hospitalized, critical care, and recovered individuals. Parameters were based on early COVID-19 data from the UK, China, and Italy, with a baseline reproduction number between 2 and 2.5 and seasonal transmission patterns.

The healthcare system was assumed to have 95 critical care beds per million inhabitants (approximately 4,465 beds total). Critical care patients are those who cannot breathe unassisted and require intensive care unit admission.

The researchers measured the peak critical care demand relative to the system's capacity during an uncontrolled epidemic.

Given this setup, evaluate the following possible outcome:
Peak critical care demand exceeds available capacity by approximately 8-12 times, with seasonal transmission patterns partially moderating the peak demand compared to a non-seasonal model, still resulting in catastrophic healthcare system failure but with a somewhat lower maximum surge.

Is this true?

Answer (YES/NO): NO